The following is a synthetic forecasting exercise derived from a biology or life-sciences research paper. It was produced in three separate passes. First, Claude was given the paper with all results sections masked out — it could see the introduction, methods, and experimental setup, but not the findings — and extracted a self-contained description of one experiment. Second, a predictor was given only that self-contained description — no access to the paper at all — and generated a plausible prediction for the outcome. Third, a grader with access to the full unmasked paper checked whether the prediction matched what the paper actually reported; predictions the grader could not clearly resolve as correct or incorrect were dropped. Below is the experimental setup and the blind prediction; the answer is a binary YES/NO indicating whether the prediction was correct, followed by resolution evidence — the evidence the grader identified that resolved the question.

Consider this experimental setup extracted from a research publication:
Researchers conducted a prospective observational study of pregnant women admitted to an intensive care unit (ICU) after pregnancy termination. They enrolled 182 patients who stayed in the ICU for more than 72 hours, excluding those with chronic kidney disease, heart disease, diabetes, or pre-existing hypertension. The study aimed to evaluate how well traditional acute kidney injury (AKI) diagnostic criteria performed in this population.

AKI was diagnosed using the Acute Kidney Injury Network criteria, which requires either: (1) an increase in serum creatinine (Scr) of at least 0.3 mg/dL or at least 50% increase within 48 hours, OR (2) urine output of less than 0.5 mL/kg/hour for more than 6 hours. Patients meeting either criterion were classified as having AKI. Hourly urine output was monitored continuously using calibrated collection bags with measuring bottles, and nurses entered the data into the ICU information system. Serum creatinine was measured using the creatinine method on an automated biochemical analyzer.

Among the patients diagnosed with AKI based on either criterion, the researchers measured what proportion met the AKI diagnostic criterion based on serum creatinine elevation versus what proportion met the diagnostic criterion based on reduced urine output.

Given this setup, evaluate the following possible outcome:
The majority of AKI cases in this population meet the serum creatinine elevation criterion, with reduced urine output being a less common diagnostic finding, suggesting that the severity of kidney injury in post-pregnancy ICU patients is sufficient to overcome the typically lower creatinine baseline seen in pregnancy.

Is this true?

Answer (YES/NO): YES